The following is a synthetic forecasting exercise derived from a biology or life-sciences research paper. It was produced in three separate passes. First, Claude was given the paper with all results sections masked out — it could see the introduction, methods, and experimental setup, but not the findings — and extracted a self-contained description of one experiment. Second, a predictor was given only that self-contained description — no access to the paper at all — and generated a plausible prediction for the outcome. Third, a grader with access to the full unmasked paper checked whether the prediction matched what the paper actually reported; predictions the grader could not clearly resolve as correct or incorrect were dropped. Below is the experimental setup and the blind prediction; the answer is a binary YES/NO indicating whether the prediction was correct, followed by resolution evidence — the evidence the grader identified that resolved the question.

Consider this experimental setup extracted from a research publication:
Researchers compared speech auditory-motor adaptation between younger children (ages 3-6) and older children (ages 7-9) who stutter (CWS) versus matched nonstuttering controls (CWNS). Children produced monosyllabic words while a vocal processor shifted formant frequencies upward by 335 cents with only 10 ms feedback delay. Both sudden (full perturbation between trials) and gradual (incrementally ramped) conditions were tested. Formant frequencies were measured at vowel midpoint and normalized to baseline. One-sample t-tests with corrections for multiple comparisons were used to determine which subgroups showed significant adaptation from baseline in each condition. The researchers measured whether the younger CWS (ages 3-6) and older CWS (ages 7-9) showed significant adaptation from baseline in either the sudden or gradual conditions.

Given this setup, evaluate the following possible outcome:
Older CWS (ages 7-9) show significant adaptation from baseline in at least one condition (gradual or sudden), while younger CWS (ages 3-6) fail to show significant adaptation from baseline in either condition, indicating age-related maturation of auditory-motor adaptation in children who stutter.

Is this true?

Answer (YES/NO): NO